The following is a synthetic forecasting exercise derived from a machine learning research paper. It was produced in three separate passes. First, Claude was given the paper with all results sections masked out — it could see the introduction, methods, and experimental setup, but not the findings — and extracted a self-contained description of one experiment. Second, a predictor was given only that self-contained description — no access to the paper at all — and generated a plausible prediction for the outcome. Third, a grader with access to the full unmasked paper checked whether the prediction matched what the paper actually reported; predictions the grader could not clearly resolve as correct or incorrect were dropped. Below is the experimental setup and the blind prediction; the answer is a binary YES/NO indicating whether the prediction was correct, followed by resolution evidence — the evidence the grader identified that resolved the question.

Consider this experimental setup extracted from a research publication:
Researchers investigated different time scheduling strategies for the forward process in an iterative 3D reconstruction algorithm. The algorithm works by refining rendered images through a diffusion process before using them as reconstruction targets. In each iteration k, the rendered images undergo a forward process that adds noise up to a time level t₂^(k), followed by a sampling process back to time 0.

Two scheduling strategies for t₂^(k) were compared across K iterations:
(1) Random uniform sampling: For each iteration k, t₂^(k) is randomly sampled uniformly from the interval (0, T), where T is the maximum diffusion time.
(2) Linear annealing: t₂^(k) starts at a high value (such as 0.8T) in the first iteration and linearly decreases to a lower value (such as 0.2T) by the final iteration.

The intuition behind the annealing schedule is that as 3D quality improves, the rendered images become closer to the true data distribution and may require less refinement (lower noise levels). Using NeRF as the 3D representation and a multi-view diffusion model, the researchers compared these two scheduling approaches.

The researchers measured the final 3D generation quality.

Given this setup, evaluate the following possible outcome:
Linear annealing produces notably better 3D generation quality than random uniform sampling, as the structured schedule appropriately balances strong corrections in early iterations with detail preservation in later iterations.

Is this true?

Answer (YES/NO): NO